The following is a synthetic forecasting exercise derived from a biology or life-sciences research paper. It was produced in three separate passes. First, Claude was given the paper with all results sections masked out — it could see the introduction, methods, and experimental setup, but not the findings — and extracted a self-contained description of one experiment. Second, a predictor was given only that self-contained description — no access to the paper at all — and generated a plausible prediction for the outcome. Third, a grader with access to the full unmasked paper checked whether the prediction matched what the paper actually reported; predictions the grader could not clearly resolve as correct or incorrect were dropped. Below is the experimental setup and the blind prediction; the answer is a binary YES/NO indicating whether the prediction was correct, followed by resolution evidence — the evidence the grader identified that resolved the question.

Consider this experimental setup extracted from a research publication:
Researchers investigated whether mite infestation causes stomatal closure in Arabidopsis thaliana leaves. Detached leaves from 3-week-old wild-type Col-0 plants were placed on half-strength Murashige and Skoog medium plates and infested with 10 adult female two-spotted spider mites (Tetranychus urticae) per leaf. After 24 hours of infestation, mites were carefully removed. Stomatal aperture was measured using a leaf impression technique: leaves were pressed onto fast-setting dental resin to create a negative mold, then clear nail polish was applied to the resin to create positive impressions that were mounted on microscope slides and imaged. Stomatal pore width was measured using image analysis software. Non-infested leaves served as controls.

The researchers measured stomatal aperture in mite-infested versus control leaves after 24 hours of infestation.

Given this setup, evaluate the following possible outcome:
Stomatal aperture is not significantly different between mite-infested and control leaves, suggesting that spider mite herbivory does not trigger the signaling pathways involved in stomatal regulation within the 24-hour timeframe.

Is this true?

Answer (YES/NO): NO